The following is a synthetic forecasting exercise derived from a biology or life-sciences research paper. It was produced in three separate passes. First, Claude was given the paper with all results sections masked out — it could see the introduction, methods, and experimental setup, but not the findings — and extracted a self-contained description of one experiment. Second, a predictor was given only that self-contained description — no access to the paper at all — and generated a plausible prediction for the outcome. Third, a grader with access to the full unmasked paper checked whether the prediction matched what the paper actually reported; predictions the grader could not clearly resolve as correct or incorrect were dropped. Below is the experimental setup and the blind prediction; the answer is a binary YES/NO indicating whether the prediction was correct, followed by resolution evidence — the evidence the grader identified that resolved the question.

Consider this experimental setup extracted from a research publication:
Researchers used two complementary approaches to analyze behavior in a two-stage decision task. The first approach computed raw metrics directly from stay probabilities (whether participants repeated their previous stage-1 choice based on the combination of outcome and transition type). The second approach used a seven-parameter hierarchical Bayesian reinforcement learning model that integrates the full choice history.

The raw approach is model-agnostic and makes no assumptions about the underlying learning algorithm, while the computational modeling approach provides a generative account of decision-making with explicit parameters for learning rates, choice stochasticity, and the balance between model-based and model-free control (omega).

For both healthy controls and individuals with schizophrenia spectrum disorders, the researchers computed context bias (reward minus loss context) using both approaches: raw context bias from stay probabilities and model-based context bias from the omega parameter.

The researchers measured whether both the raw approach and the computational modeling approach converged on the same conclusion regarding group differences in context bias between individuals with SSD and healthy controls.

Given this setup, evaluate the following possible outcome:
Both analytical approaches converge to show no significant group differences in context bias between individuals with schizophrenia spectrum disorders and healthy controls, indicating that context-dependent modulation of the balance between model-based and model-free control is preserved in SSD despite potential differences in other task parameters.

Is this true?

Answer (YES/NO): NO